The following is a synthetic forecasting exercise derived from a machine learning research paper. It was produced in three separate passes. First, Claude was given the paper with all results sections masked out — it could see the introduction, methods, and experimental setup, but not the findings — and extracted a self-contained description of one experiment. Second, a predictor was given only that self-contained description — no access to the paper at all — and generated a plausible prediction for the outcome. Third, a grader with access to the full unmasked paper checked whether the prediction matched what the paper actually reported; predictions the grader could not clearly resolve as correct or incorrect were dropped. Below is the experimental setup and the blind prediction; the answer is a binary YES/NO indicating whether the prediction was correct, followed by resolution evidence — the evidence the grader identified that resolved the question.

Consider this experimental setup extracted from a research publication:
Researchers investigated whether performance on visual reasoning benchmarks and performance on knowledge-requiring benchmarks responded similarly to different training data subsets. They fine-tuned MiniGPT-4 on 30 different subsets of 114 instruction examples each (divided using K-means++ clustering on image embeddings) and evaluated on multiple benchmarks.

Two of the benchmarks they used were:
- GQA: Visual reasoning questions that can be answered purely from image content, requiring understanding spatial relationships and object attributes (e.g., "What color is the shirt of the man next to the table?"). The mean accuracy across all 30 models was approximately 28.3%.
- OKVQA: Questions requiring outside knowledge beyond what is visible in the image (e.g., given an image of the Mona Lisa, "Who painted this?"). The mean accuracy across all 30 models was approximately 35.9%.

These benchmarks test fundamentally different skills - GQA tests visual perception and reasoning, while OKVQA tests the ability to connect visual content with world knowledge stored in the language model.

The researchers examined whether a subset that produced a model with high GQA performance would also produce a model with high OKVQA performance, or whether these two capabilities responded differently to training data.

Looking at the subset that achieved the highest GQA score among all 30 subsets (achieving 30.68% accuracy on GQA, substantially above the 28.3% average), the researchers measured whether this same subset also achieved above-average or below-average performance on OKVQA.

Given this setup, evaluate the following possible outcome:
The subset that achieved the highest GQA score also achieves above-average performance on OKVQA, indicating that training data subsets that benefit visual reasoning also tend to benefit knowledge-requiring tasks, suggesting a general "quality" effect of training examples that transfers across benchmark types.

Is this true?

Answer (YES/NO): YES